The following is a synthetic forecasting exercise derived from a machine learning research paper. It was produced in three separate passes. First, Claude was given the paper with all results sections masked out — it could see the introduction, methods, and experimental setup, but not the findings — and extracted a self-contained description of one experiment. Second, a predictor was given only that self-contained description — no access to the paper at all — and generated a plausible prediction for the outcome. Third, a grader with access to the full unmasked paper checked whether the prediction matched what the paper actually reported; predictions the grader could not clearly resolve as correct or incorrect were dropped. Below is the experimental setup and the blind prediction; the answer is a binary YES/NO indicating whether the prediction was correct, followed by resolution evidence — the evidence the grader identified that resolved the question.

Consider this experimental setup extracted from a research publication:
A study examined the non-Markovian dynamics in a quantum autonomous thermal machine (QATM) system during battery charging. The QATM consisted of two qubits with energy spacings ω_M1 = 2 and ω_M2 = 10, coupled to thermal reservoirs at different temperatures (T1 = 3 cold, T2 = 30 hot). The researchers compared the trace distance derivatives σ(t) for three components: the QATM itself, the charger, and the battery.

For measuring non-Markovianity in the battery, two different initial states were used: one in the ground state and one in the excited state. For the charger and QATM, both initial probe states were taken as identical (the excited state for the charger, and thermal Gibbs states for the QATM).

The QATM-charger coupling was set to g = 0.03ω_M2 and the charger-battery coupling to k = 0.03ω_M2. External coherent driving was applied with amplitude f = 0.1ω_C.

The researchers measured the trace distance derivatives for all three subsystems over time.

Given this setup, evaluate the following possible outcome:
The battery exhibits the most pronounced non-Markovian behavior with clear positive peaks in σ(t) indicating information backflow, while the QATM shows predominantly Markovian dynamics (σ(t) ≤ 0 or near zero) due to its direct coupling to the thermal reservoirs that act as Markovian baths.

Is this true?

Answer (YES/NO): NO